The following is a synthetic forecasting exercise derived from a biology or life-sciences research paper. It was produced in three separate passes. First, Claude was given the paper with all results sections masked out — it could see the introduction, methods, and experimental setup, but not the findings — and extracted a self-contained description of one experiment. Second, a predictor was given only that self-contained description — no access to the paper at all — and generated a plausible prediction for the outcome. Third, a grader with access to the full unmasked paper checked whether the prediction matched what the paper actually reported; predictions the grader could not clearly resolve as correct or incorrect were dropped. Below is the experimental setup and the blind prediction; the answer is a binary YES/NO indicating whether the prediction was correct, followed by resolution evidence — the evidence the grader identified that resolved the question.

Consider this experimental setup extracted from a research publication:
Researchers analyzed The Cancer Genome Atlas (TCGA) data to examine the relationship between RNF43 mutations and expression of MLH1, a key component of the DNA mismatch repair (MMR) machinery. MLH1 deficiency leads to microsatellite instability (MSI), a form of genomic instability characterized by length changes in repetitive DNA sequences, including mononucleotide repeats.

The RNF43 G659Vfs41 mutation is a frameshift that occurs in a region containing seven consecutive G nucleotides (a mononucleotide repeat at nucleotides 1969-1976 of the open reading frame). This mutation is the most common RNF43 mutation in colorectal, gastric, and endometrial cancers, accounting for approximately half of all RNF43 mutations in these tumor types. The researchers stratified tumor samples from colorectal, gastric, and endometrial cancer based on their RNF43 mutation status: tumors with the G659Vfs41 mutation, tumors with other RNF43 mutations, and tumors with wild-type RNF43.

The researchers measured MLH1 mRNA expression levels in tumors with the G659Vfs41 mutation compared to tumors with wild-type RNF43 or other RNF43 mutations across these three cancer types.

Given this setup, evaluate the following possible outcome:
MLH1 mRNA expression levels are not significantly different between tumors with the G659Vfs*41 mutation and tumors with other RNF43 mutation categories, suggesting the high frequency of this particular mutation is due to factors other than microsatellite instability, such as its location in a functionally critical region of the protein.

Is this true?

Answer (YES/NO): NO